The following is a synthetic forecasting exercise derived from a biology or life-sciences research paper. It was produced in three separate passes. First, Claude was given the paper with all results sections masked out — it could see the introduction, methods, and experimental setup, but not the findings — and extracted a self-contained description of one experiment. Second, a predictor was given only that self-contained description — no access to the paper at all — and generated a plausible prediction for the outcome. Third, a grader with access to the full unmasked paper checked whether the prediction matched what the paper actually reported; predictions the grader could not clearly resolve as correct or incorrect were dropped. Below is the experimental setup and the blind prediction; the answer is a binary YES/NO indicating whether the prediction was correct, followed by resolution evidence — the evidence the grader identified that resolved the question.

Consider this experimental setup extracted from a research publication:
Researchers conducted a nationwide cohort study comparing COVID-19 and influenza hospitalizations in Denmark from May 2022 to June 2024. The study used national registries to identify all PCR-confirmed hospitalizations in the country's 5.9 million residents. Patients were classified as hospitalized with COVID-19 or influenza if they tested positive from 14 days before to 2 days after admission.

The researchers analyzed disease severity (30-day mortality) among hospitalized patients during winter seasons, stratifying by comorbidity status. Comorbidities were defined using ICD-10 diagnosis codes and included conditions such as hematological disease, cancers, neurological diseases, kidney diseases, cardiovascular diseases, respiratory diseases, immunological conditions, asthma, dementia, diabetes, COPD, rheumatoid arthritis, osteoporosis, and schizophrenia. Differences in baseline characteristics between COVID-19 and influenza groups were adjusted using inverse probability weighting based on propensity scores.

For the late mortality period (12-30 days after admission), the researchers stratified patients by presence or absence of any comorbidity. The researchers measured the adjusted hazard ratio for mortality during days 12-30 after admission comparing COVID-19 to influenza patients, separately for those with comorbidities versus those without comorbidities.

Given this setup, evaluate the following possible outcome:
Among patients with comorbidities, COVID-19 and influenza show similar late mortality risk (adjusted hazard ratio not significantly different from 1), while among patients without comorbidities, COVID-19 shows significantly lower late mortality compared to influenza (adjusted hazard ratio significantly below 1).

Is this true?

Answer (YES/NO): NO